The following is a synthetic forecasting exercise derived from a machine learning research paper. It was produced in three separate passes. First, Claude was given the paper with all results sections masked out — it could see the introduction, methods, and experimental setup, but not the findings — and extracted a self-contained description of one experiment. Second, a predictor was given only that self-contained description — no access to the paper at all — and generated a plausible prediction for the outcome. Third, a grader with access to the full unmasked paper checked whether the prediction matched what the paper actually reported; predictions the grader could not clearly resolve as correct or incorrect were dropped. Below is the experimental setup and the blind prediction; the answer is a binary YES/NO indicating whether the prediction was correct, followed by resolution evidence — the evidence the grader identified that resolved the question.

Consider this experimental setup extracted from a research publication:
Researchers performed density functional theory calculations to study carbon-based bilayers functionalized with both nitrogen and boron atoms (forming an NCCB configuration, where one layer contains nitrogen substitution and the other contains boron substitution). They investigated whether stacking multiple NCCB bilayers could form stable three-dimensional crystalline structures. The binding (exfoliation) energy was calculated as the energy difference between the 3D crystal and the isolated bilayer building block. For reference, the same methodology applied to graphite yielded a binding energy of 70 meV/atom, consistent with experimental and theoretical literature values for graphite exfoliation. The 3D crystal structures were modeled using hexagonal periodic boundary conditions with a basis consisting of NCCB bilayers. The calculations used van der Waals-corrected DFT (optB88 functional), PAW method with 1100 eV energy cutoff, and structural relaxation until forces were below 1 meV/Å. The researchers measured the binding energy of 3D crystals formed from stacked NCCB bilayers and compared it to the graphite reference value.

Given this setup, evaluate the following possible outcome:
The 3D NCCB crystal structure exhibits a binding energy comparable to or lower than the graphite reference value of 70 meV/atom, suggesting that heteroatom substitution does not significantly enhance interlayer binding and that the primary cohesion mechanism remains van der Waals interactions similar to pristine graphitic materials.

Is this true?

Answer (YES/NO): YES